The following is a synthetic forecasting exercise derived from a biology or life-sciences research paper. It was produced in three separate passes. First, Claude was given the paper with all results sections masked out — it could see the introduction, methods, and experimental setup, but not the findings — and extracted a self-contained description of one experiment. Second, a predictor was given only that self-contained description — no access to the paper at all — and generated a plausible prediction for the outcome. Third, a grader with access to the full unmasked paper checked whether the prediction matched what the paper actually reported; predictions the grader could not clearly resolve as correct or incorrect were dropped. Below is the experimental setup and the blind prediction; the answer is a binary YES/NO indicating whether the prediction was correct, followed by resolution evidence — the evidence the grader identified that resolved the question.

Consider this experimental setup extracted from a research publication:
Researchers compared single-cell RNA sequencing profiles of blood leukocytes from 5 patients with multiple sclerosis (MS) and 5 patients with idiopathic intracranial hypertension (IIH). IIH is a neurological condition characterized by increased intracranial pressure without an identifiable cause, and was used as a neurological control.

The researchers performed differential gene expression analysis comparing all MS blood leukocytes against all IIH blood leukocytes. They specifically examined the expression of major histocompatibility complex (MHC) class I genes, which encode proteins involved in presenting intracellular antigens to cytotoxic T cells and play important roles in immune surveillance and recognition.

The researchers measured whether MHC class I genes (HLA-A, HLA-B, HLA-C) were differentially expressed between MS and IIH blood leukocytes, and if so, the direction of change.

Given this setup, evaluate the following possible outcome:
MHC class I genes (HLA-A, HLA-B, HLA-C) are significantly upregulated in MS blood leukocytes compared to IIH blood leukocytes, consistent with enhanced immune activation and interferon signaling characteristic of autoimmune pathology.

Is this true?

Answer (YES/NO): YES